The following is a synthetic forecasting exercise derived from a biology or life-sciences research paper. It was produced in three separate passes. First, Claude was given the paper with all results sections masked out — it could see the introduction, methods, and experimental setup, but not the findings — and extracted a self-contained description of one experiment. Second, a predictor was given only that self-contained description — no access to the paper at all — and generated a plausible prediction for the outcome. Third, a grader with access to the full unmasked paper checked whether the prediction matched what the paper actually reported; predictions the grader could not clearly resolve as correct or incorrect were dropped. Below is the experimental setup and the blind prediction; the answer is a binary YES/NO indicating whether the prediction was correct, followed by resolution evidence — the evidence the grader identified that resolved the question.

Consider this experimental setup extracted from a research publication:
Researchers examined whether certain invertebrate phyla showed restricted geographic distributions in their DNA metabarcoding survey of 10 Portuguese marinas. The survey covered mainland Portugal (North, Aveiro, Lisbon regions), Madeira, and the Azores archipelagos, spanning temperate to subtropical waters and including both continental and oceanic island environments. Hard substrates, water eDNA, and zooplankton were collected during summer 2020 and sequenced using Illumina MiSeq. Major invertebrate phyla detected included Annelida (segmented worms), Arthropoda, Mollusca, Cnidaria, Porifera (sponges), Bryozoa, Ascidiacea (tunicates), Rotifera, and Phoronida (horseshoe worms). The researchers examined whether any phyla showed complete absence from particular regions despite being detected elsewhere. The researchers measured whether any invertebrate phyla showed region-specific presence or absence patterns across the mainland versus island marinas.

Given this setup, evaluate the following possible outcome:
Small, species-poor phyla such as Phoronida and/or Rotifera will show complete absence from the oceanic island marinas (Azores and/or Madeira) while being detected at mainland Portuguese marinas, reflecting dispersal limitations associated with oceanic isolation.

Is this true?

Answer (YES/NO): YES